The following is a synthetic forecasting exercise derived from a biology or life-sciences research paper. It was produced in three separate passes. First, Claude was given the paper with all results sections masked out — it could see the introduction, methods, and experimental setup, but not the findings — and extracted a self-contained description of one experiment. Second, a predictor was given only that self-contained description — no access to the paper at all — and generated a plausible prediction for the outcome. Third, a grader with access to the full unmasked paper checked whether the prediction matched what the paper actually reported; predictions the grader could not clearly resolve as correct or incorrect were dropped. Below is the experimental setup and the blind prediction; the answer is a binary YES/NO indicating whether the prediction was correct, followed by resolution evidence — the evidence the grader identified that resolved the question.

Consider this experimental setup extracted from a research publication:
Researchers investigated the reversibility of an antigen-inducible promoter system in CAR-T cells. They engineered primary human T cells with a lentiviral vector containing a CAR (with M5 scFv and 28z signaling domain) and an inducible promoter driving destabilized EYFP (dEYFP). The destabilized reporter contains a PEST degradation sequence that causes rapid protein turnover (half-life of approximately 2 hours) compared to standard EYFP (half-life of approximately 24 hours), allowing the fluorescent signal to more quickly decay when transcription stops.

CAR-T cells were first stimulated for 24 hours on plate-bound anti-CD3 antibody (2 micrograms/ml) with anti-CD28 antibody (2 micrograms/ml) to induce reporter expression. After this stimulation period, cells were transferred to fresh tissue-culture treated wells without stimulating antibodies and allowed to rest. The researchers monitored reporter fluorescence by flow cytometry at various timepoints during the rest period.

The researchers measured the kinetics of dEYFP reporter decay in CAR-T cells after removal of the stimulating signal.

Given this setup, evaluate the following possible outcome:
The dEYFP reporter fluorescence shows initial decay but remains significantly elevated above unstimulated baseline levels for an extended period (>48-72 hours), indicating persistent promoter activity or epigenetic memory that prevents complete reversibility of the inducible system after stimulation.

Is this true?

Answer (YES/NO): NO